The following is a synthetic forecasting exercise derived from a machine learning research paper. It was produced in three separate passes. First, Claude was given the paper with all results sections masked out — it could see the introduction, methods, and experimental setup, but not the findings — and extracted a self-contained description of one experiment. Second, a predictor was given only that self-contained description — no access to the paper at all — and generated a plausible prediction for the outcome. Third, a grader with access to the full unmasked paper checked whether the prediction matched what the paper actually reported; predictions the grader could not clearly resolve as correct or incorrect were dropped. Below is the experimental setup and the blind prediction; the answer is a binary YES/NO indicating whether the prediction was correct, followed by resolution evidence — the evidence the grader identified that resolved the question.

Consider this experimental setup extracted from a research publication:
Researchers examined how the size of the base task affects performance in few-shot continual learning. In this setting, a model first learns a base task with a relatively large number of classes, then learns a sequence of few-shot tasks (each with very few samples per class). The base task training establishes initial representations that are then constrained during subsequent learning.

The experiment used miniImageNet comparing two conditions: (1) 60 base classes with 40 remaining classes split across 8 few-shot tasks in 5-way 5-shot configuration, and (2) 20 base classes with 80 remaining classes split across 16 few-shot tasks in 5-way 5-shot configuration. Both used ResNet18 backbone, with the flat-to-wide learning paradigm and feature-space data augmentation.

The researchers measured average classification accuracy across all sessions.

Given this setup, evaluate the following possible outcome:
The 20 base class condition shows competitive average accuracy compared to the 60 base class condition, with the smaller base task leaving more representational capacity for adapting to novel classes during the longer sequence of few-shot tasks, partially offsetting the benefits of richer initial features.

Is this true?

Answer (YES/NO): NO